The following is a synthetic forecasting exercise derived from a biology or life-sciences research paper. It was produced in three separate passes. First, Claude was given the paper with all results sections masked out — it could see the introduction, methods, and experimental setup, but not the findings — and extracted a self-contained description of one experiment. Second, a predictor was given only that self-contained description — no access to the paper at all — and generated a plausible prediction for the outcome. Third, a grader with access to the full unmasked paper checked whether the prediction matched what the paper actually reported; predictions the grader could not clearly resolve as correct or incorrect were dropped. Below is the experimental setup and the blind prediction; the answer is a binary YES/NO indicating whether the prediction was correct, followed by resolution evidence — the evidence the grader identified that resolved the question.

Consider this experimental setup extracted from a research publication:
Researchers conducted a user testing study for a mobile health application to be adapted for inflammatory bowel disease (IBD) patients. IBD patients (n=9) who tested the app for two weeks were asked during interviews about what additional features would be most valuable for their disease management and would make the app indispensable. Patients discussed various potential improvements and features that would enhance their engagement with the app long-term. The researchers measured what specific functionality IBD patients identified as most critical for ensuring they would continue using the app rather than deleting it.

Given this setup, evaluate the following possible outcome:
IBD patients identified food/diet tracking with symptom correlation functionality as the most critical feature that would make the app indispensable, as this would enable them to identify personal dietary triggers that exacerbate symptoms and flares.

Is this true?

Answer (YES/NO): NO